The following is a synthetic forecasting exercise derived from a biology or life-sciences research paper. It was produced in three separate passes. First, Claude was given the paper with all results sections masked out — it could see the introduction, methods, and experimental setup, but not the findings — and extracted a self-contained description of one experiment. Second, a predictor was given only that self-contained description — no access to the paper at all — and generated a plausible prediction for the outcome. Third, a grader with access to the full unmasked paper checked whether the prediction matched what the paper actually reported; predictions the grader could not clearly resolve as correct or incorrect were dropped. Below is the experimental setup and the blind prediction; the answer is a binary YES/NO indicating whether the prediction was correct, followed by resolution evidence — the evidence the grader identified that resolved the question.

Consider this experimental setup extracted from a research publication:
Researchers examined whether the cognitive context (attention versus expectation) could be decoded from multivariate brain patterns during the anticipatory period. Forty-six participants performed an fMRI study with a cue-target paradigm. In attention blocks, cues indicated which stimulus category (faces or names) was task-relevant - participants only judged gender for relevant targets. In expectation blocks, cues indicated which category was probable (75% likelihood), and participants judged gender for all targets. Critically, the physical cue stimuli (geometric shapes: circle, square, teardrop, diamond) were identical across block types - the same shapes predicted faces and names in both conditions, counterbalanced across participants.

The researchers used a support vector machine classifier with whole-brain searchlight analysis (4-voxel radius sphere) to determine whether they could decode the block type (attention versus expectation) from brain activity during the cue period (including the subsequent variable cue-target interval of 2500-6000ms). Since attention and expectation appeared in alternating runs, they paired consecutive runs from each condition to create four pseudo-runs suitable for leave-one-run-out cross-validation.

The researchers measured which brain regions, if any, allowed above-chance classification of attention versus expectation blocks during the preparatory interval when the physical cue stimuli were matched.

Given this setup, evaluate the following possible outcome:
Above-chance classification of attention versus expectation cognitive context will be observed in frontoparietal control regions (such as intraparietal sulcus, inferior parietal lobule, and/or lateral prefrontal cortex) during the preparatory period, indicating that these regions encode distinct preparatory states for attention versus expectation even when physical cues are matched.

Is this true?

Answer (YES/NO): YES